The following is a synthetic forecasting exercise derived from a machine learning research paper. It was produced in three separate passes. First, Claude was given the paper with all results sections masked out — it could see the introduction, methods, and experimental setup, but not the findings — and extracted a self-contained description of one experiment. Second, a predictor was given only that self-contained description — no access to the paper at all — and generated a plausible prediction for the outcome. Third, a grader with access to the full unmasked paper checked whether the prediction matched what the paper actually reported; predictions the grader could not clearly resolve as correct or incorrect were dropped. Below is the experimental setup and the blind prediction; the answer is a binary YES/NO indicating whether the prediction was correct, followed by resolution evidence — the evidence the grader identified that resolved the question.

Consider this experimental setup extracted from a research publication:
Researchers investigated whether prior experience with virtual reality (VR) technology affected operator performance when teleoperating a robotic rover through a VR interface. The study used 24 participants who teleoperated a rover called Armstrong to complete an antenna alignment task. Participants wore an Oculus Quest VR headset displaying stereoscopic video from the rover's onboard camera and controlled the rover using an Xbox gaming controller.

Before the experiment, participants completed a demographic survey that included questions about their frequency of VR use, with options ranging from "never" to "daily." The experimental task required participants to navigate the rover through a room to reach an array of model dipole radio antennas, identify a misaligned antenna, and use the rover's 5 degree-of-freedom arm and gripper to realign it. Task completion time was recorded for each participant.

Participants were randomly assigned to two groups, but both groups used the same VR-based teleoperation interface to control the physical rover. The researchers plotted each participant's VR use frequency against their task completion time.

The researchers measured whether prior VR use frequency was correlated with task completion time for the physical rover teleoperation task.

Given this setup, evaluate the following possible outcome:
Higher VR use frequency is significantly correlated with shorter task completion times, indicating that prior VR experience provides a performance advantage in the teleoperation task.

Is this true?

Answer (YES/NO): NO